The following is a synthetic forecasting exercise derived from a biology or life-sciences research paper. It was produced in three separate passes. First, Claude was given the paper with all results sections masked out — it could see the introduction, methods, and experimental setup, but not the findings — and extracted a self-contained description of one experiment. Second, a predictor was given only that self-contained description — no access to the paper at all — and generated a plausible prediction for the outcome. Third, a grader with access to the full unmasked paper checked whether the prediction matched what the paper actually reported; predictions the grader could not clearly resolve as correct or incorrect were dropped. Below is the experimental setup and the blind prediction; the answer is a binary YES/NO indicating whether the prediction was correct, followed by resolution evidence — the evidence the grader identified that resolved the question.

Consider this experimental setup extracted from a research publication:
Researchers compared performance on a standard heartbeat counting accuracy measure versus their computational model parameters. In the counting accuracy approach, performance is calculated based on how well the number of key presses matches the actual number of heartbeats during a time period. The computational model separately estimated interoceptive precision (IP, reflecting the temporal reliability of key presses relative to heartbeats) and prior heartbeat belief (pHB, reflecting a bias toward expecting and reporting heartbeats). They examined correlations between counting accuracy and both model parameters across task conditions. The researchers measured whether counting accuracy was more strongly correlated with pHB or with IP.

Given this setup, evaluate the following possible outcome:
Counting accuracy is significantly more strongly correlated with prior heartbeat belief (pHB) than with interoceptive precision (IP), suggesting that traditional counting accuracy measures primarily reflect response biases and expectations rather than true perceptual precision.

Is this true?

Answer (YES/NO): YES